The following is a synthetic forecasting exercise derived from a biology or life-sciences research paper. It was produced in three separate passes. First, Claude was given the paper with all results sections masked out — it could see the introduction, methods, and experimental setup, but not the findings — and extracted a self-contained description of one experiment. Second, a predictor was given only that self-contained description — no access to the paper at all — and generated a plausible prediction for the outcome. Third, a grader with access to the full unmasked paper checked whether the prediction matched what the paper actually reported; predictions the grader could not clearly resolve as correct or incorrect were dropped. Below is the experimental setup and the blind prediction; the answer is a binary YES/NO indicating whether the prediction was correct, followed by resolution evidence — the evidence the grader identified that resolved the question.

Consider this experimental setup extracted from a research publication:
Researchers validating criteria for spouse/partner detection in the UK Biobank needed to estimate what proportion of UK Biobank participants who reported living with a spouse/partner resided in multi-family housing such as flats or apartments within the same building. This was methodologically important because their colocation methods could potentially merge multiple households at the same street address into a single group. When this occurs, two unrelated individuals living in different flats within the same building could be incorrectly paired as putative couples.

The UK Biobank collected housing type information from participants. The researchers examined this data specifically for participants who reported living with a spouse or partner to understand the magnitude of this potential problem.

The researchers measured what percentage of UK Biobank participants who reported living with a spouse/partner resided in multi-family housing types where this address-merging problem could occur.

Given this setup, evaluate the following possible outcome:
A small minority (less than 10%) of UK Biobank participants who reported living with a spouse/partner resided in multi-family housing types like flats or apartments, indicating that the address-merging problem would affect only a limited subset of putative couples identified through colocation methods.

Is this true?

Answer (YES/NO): YES